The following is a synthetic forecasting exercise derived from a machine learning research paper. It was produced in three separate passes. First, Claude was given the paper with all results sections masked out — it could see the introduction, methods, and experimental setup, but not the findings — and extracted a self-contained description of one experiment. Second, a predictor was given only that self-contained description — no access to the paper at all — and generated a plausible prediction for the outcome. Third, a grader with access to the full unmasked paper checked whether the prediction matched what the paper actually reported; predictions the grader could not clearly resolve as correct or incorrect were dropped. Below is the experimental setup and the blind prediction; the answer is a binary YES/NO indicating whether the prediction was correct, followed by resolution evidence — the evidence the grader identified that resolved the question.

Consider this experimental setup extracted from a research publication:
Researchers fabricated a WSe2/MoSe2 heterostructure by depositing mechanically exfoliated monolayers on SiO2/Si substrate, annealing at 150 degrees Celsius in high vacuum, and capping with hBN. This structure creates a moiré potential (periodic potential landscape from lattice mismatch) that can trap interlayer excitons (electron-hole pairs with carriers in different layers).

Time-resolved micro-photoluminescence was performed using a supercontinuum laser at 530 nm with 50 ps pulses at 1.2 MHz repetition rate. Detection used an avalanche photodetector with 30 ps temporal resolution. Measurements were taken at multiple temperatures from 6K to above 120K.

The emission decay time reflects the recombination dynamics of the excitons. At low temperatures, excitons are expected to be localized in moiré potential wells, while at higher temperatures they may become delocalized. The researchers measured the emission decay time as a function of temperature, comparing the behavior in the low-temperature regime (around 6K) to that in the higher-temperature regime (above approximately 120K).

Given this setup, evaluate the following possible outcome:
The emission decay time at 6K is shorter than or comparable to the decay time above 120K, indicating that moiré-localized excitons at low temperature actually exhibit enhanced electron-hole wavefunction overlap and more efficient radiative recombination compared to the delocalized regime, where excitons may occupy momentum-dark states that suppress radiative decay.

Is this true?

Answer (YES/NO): NO